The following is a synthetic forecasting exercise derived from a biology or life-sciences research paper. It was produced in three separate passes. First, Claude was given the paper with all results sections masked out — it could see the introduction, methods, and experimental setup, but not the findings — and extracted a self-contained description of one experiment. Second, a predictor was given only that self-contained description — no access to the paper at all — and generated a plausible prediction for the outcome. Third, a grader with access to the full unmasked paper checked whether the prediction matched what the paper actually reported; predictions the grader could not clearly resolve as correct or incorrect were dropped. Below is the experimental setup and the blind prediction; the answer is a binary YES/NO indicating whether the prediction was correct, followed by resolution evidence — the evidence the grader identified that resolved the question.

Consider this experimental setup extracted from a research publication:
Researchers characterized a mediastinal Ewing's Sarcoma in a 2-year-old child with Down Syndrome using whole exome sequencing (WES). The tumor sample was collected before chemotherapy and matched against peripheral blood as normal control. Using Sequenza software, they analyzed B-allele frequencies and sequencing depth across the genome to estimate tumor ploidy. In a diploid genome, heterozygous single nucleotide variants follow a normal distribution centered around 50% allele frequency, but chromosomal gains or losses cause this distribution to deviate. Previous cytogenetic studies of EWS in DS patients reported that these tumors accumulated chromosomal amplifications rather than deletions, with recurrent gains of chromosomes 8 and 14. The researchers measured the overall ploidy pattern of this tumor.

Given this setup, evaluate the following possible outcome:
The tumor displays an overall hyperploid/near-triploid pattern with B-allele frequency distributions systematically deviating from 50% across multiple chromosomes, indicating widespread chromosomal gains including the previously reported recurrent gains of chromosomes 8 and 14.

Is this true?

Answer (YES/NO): NO